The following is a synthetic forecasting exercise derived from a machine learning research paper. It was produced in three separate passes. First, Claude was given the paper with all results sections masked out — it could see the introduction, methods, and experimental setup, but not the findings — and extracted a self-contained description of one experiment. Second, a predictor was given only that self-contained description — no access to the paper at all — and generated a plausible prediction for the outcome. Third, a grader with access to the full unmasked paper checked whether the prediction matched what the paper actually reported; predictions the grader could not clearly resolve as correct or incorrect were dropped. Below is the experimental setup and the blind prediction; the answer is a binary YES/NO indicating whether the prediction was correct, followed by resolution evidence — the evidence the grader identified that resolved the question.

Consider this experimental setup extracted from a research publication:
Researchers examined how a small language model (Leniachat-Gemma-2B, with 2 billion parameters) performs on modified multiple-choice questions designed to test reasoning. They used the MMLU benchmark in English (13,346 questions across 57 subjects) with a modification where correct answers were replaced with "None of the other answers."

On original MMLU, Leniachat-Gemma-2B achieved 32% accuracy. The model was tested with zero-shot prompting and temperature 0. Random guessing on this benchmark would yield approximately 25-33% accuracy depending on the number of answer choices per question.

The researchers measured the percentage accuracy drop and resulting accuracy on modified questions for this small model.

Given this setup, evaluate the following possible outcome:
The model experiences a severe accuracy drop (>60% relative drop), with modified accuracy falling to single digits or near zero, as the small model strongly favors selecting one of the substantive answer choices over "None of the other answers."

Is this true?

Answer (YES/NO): YES